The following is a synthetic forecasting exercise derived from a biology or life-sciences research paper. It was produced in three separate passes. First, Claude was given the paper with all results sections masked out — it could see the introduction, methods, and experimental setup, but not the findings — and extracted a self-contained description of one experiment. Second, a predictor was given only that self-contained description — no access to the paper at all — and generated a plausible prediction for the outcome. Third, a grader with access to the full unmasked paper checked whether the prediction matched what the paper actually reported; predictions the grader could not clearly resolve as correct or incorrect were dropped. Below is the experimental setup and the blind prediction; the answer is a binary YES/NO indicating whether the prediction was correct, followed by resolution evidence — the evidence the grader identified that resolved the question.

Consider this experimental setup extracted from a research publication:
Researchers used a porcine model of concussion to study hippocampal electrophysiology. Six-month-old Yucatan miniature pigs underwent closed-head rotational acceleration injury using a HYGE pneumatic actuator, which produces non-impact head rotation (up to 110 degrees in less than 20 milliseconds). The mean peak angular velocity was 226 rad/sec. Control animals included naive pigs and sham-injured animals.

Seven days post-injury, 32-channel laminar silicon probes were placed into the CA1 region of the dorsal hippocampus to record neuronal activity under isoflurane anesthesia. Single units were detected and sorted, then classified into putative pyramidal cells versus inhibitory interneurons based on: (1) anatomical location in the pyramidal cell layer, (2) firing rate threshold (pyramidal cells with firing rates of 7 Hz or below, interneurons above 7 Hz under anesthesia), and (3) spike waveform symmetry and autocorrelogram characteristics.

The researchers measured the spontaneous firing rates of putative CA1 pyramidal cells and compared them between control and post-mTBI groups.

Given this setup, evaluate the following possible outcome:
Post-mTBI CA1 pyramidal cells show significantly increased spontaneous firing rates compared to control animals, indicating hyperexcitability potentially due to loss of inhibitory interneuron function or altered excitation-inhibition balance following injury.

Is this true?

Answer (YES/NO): NO